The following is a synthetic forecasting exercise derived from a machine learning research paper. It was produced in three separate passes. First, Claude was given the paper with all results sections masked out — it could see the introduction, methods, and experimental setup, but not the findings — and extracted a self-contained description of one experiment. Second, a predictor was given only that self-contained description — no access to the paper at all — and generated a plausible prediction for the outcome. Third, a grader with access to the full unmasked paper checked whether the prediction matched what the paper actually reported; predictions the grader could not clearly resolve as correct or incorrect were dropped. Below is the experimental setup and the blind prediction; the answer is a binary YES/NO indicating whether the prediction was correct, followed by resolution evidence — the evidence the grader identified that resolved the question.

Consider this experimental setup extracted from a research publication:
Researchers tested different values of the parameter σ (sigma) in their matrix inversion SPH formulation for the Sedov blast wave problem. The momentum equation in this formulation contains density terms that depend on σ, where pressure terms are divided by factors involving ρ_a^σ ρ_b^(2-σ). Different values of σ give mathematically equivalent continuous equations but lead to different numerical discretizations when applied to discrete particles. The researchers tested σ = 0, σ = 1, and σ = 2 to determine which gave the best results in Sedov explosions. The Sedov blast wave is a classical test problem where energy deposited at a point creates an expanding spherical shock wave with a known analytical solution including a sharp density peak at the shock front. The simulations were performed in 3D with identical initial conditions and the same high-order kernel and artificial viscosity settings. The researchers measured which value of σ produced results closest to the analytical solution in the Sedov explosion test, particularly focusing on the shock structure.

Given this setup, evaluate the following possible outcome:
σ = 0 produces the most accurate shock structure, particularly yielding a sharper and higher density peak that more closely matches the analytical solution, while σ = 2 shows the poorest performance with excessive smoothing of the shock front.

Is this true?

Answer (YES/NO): NO